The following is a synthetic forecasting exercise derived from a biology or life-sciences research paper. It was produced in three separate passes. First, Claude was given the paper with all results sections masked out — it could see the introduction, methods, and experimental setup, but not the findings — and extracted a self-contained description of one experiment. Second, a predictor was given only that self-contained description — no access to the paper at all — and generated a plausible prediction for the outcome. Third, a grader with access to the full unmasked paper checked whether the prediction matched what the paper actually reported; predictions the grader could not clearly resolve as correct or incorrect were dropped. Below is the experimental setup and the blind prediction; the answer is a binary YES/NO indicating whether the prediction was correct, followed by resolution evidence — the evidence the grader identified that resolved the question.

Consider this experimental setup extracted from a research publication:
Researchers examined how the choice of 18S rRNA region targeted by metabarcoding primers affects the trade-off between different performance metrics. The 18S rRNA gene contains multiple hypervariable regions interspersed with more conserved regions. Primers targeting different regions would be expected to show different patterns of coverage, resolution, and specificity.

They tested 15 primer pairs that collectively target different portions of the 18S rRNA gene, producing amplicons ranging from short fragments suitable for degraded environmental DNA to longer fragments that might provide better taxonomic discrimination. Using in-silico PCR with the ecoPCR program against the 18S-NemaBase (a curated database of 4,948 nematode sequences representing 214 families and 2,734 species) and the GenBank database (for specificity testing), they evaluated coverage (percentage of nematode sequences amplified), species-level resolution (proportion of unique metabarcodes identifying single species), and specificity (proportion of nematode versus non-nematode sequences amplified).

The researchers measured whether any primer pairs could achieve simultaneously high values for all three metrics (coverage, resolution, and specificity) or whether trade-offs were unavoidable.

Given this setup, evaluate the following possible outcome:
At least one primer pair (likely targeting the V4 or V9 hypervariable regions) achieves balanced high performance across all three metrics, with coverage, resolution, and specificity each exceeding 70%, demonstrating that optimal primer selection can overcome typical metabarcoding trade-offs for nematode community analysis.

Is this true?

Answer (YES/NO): NO